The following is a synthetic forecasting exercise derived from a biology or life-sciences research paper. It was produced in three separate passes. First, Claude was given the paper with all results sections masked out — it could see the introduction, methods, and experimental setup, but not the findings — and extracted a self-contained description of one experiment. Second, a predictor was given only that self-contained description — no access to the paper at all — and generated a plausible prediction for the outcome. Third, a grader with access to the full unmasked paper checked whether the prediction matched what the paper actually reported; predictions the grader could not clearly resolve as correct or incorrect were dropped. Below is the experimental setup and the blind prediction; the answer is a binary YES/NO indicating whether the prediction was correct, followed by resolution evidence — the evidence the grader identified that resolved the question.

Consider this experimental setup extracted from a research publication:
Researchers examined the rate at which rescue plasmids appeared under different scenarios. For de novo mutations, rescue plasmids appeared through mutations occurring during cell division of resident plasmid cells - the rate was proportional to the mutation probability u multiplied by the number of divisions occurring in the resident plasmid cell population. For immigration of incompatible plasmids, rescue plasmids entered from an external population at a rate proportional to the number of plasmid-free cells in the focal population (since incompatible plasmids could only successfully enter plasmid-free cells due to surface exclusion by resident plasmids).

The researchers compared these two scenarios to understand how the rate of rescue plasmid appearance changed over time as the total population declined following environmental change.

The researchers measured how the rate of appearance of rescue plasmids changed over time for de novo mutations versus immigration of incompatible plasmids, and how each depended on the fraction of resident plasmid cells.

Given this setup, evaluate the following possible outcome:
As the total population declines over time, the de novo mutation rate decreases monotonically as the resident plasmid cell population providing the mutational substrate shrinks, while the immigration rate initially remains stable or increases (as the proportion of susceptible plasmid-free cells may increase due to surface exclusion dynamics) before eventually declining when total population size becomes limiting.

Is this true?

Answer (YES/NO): NO